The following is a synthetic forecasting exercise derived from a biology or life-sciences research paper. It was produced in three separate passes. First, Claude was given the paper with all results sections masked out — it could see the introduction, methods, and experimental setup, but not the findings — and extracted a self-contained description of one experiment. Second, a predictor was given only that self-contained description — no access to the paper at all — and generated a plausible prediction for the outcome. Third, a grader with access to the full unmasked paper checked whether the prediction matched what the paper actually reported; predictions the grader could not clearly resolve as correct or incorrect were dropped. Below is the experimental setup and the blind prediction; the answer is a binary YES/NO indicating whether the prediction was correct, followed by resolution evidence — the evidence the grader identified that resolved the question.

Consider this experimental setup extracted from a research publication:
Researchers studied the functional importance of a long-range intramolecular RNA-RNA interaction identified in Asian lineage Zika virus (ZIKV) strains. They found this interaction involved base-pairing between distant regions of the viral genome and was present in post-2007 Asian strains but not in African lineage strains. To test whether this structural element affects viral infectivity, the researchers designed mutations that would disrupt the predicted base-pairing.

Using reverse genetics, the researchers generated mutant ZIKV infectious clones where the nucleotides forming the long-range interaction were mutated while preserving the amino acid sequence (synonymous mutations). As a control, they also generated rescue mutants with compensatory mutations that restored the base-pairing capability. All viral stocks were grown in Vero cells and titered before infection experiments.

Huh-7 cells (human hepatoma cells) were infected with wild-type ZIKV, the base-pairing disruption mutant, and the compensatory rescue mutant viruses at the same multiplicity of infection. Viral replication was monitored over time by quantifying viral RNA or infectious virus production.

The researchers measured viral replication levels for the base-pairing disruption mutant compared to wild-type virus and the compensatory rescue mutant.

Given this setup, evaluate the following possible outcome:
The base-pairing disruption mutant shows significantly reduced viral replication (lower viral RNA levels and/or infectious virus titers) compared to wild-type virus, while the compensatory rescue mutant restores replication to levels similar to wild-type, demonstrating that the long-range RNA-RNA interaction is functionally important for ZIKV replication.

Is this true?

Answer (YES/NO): NO